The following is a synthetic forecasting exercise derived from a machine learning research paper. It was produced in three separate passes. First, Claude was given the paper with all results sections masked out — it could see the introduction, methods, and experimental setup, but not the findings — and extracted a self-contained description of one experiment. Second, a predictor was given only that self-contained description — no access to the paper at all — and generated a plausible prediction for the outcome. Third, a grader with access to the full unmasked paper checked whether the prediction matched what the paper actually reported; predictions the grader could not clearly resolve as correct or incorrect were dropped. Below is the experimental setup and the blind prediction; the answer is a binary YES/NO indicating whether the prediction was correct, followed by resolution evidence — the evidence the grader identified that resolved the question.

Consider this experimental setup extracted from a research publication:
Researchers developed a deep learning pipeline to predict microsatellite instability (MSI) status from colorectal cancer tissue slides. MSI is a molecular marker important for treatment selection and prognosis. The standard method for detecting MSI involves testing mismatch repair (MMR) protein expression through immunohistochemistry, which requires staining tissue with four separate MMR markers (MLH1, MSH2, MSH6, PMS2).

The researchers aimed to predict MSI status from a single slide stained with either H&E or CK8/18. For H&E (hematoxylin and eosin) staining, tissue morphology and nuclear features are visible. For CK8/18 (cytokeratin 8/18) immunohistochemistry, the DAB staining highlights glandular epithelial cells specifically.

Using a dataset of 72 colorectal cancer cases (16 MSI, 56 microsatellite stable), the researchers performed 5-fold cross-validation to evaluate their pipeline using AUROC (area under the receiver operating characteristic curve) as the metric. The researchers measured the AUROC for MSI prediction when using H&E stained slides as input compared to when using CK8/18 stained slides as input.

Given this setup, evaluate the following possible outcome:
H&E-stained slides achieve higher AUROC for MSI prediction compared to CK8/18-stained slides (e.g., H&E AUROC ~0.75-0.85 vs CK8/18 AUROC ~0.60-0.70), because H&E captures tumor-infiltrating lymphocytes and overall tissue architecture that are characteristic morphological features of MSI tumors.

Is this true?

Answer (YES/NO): NO